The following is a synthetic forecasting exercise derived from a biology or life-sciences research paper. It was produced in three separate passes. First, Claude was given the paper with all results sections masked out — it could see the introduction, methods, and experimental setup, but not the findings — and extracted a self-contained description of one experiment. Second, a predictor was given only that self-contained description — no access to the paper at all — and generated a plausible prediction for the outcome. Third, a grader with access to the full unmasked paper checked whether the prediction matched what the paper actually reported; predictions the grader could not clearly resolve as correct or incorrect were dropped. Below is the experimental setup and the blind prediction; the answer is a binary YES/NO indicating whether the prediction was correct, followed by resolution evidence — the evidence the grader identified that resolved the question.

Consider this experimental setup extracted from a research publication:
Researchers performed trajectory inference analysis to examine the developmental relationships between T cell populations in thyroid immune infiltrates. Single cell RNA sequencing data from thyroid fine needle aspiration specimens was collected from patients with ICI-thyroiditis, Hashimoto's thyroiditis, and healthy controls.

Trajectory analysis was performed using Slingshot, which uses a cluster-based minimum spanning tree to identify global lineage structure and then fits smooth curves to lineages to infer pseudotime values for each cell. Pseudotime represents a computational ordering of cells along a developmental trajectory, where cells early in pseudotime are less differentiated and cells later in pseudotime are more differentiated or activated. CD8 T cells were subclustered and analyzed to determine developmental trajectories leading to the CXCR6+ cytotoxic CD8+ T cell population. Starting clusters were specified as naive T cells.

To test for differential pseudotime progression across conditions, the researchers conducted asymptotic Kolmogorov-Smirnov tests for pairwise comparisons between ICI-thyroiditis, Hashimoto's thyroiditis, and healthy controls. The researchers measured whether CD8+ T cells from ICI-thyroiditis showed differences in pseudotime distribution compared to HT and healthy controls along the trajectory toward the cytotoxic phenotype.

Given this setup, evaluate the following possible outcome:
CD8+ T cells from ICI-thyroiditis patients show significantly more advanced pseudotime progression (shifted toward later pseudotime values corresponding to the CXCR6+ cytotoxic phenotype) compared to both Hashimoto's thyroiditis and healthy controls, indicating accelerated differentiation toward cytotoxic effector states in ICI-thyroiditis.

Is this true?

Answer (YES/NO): YES